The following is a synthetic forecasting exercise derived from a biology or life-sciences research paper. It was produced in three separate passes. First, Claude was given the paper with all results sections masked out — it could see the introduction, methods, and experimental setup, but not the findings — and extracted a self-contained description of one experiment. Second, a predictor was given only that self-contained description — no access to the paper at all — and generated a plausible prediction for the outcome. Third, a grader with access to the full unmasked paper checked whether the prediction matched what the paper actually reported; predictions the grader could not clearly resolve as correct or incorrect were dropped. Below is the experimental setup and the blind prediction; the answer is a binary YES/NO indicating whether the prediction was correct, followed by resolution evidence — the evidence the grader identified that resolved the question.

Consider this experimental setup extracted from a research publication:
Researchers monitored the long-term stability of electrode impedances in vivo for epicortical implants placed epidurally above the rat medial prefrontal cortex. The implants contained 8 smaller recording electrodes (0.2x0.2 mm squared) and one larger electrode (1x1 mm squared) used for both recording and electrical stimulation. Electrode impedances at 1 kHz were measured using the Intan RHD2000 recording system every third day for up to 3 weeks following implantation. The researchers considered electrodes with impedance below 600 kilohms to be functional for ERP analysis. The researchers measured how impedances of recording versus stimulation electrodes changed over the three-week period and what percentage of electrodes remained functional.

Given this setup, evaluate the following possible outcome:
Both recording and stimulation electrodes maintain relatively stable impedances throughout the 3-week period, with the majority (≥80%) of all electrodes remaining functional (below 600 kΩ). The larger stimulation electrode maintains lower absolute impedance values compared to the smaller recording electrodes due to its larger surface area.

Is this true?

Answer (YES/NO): NO